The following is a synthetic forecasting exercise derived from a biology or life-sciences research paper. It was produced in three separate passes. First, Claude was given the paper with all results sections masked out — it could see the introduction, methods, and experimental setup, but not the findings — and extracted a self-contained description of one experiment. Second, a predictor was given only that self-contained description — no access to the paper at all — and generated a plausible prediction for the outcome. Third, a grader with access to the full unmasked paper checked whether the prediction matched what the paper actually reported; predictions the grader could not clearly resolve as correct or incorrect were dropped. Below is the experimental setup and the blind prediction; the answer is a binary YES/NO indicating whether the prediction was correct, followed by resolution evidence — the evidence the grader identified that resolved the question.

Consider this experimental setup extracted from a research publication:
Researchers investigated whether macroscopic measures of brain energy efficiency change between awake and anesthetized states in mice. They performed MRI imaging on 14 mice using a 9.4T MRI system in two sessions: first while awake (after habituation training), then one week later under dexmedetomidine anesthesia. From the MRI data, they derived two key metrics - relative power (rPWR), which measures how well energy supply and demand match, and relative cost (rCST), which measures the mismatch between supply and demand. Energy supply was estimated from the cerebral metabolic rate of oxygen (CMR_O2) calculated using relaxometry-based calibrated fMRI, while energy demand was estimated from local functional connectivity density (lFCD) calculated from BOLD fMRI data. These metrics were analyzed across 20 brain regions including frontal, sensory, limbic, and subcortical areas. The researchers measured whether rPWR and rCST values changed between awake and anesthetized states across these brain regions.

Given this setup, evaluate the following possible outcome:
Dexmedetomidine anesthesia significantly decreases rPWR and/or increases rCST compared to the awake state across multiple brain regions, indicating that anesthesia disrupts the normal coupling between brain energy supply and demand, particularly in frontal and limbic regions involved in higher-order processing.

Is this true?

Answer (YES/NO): NO